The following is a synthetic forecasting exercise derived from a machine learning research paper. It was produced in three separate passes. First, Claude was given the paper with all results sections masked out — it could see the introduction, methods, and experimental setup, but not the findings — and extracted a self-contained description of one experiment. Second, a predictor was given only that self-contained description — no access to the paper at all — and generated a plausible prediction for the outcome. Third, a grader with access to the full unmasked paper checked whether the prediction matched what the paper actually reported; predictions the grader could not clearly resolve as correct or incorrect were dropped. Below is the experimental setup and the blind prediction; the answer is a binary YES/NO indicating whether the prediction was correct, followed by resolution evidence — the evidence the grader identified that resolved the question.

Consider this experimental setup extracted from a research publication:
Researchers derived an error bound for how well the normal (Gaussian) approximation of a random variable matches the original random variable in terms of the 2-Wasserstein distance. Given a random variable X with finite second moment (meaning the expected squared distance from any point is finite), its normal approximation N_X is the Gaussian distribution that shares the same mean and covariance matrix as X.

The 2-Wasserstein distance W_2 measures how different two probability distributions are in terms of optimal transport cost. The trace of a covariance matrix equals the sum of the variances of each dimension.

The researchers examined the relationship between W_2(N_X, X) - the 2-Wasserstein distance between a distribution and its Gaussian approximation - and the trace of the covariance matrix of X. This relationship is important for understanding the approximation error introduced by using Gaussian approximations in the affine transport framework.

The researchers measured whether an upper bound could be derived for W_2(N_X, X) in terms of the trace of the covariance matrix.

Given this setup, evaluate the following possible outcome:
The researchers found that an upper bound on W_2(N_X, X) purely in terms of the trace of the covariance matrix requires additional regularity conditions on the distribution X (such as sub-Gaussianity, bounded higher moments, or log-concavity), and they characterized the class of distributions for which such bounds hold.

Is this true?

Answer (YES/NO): NO